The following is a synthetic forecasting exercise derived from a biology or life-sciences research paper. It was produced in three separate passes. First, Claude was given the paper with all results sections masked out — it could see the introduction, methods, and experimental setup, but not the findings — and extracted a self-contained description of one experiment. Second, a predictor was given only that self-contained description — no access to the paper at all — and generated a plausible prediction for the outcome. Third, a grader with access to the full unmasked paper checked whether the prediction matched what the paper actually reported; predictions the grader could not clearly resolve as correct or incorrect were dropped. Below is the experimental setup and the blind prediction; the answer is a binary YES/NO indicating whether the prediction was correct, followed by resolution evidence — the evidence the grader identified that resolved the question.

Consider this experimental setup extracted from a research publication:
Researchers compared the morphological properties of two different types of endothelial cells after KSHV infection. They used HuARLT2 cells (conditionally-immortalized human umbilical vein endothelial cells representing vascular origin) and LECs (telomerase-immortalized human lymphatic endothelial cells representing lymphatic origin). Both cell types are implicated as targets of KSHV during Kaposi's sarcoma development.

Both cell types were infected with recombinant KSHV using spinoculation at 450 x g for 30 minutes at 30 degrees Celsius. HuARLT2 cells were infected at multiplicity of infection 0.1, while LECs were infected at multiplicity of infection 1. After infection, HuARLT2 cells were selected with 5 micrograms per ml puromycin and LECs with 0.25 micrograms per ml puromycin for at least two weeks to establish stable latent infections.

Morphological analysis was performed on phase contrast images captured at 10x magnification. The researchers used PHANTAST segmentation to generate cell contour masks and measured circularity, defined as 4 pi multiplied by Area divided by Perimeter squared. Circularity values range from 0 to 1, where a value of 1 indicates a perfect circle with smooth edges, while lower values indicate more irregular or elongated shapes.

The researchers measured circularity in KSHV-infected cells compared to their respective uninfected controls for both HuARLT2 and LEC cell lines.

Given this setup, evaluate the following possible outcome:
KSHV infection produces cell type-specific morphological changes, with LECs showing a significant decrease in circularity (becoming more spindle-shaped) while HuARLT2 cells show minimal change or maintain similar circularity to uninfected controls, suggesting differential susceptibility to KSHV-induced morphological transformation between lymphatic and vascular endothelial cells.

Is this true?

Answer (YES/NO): NO